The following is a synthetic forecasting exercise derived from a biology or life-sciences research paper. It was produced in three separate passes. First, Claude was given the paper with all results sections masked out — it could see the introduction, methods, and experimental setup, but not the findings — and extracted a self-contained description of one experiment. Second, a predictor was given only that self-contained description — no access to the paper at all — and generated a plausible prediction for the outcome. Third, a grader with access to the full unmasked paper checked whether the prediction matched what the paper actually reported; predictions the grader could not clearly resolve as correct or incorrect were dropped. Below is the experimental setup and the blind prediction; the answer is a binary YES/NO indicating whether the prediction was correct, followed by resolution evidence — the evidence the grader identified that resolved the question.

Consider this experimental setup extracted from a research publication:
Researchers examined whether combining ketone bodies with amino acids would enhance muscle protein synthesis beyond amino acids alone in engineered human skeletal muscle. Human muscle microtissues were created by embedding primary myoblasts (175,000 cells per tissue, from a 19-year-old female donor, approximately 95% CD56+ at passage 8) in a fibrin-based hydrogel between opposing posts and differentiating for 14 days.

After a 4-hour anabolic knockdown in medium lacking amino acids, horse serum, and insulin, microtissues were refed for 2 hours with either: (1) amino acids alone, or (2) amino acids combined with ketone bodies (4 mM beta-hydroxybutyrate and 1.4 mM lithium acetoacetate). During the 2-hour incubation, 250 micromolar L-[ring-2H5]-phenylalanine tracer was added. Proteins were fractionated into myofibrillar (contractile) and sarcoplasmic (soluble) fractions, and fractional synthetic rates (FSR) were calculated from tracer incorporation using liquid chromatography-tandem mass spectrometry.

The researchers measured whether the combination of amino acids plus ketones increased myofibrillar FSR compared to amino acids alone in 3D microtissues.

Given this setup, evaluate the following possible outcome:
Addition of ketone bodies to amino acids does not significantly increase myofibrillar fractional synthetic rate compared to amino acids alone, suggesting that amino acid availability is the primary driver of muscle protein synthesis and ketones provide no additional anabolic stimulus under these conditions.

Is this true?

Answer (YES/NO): YES